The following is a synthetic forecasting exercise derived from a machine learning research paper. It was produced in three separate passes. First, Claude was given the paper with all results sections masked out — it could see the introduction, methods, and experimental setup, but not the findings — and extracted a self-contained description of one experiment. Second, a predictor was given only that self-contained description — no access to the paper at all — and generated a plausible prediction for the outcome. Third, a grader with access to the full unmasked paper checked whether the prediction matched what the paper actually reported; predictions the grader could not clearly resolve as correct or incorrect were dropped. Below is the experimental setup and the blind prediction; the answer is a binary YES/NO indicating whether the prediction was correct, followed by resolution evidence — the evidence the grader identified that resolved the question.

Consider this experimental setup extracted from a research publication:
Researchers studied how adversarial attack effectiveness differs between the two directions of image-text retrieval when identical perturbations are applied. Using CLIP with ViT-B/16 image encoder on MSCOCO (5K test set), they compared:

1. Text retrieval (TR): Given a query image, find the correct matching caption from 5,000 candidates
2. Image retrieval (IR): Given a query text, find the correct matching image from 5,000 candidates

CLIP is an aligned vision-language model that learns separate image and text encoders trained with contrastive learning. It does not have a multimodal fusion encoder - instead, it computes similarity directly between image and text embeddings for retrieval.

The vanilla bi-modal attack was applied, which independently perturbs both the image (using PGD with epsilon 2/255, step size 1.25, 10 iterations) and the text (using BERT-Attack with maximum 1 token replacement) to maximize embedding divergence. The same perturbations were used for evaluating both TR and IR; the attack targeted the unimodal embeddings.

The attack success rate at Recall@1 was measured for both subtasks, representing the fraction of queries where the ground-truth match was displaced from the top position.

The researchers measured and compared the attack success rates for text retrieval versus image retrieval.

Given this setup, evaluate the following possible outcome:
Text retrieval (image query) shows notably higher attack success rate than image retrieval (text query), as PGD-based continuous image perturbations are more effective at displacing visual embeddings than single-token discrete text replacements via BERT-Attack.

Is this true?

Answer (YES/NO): YES